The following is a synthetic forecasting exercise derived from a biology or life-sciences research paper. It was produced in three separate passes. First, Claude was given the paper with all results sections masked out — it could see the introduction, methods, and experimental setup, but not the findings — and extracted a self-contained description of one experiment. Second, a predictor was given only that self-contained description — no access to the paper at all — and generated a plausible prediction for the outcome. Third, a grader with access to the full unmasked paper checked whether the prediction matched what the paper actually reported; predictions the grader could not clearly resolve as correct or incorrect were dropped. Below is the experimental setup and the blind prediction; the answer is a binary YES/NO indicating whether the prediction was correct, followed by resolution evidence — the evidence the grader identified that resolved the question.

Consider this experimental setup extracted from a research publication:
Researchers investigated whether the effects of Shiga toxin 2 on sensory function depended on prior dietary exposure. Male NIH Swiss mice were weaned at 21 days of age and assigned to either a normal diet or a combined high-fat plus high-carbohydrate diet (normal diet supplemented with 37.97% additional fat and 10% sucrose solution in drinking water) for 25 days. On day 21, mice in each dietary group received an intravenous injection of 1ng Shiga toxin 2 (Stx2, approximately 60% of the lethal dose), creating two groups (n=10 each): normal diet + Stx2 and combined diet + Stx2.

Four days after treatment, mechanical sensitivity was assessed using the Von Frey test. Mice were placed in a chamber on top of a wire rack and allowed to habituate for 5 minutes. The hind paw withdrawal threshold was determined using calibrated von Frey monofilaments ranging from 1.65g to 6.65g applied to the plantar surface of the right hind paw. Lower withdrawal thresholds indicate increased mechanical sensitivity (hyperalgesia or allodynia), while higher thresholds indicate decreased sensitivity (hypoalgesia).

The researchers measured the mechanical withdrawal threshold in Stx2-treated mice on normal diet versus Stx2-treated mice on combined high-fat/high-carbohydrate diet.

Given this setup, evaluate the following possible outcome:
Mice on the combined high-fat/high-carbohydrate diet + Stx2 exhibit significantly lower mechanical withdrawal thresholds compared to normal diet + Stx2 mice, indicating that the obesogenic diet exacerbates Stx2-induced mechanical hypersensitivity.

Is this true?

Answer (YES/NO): NO